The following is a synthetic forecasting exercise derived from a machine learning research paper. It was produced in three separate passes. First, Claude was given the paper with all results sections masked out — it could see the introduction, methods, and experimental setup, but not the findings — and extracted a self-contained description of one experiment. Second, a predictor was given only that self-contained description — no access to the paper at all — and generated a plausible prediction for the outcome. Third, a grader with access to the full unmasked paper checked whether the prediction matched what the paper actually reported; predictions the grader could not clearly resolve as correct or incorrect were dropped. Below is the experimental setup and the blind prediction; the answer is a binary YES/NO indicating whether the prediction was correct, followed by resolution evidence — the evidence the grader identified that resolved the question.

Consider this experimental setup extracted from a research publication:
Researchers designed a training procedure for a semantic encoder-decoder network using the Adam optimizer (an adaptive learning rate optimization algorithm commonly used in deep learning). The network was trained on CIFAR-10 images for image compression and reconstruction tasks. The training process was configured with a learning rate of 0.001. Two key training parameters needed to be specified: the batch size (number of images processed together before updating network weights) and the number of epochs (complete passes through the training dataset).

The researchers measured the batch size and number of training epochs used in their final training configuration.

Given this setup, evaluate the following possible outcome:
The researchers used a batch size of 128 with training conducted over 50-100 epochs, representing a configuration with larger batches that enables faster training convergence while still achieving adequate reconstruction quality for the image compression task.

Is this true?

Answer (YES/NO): NO